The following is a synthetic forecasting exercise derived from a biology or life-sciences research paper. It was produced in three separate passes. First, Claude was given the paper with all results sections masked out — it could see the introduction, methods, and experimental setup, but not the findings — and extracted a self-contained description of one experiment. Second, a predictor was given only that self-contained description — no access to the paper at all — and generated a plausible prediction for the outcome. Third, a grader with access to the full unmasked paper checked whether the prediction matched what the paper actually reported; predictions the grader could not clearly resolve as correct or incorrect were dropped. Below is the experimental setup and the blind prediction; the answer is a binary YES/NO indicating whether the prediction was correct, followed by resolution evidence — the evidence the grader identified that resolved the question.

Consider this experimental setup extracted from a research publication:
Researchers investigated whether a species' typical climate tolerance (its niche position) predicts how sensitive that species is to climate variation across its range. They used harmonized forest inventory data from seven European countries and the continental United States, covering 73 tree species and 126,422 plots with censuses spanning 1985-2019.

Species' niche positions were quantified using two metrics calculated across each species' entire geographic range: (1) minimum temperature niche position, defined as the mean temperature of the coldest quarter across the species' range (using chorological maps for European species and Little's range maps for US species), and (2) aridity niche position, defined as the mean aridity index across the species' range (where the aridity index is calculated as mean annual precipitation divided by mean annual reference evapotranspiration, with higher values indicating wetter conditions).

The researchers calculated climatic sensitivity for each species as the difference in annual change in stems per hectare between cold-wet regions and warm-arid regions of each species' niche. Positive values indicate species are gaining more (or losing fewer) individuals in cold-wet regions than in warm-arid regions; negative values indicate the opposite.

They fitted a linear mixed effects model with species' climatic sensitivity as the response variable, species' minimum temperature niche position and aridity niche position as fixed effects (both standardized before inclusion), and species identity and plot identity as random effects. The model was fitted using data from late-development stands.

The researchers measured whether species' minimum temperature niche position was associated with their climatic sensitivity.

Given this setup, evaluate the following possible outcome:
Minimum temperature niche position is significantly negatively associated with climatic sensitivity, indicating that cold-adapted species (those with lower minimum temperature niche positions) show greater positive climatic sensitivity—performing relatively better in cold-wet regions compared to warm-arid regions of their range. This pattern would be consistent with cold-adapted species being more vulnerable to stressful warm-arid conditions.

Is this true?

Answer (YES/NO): NO